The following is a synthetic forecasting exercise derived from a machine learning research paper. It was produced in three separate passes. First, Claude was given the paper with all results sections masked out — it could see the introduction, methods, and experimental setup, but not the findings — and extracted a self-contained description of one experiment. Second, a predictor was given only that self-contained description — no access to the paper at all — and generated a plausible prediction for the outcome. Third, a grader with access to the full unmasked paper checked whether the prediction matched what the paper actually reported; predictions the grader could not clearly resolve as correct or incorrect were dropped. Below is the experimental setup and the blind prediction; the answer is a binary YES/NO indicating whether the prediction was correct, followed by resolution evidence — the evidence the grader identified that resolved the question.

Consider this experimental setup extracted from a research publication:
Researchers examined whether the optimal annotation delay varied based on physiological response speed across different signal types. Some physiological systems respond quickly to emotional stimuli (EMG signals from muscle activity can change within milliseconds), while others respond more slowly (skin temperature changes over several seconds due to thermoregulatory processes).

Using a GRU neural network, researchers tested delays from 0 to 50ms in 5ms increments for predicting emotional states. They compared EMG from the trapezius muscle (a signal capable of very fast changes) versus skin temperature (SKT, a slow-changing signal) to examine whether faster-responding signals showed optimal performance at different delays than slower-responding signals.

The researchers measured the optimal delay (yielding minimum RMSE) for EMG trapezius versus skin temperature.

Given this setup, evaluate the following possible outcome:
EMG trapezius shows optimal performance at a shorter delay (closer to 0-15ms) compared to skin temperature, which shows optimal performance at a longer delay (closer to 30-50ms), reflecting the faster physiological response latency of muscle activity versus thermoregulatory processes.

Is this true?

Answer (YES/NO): NO